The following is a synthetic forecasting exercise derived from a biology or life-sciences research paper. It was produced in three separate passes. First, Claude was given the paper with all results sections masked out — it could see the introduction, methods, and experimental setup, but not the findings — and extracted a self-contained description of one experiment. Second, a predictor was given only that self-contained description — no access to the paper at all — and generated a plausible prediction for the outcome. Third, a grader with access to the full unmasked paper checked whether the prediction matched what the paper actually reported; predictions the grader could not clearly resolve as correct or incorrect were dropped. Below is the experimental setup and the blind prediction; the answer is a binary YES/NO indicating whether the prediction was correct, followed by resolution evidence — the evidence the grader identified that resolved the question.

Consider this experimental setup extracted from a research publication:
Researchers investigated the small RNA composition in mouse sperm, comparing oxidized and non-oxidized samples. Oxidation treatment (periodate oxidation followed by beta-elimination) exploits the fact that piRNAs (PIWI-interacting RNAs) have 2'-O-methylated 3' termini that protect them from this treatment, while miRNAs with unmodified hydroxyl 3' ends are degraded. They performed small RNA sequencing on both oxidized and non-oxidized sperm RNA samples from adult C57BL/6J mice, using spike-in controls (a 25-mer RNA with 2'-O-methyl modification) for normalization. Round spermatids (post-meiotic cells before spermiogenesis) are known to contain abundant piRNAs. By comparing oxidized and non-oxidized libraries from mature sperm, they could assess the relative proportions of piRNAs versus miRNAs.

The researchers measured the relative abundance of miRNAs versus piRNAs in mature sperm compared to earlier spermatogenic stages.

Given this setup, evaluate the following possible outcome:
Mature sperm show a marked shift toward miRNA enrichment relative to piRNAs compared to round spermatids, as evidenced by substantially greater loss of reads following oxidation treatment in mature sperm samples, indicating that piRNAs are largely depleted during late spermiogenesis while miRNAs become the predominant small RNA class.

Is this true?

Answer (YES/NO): NO